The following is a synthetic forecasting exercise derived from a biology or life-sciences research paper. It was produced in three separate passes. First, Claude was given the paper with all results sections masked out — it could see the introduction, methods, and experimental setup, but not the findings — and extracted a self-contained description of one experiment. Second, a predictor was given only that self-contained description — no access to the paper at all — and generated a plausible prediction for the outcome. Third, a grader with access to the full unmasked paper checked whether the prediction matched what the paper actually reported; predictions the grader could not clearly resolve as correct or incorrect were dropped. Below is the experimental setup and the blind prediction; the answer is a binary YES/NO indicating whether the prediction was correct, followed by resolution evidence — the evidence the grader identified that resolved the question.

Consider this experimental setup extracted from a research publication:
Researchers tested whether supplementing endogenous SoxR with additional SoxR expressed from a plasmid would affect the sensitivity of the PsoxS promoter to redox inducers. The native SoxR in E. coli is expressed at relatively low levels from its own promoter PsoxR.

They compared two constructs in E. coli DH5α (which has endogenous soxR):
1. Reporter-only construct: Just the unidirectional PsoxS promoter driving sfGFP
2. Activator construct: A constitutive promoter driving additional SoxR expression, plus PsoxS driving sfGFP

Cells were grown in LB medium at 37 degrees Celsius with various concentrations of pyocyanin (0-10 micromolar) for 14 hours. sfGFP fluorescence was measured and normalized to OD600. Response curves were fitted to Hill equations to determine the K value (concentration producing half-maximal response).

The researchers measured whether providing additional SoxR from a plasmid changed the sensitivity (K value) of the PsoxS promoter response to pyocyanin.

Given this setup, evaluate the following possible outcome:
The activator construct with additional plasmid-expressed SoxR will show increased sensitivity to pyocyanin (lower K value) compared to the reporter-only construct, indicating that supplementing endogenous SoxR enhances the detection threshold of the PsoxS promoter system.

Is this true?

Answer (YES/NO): NO